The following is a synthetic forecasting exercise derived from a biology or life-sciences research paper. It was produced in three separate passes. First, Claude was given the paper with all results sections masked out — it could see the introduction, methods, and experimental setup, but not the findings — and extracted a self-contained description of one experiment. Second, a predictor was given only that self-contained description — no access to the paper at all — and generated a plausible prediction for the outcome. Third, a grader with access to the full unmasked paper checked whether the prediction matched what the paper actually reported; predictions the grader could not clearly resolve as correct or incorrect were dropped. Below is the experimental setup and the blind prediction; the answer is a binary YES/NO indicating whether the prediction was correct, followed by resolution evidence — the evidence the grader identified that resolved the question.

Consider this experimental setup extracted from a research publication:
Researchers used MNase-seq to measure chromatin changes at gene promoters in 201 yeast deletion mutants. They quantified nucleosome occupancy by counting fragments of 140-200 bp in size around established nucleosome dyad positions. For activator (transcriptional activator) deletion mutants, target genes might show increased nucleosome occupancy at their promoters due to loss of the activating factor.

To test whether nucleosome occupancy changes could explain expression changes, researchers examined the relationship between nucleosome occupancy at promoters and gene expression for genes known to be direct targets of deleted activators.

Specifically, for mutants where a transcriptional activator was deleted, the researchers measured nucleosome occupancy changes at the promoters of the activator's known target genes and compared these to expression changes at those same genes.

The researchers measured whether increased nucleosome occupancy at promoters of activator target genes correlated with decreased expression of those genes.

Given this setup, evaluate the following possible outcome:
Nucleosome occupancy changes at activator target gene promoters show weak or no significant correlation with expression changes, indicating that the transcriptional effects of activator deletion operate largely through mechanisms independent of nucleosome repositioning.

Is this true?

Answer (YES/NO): NO